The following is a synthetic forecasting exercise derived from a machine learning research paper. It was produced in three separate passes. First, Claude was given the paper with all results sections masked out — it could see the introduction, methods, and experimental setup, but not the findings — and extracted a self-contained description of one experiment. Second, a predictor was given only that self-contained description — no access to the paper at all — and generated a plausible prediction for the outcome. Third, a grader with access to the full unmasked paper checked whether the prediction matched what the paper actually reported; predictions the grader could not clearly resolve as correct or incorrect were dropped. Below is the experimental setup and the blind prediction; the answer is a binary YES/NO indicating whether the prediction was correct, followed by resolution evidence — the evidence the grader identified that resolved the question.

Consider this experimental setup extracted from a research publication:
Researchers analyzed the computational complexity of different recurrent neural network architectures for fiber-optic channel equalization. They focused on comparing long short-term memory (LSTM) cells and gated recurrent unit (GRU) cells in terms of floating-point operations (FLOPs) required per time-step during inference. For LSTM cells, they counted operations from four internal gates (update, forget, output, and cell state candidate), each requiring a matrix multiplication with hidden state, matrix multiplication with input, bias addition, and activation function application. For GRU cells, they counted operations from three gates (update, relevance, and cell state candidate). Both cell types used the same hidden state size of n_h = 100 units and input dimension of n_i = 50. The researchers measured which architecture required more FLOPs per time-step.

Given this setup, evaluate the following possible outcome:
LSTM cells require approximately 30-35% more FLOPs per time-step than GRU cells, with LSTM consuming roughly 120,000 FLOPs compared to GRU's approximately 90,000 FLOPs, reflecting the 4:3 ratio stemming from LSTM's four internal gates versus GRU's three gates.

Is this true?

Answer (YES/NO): NO